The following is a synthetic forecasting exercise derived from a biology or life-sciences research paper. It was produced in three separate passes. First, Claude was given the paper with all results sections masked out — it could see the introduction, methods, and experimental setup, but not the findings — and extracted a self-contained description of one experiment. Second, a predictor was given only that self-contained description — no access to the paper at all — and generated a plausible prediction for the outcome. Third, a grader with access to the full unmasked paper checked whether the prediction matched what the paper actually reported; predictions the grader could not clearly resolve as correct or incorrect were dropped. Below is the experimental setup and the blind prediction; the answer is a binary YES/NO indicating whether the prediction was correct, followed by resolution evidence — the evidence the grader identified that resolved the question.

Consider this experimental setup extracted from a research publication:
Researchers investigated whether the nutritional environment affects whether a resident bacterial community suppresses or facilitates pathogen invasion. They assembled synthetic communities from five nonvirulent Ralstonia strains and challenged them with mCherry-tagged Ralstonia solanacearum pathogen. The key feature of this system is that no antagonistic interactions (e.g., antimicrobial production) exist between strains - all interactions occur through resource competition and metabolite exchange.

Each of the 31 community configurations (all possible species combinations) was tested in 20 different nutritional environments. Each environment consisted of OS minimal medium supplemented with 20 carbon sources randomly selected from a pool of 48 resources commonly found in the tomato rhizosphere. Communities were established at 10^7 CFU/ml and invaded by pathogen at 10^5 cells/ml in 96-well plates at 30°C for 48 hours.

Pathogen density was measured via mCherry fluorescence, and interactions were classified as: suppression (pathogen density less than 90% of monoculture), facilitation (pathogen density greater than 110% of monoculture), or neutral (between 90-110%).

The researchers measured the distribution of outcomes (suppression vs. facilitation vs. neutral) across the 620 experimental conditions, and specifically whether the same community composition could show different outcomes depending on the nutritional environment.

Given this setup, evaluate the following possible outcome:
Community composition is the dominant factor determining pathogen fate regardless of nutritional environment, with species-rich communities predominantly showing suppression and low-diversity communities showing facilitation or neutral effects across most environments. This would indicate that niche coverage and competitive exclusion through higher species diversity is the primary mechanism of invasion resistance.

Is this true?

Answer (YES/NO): NO